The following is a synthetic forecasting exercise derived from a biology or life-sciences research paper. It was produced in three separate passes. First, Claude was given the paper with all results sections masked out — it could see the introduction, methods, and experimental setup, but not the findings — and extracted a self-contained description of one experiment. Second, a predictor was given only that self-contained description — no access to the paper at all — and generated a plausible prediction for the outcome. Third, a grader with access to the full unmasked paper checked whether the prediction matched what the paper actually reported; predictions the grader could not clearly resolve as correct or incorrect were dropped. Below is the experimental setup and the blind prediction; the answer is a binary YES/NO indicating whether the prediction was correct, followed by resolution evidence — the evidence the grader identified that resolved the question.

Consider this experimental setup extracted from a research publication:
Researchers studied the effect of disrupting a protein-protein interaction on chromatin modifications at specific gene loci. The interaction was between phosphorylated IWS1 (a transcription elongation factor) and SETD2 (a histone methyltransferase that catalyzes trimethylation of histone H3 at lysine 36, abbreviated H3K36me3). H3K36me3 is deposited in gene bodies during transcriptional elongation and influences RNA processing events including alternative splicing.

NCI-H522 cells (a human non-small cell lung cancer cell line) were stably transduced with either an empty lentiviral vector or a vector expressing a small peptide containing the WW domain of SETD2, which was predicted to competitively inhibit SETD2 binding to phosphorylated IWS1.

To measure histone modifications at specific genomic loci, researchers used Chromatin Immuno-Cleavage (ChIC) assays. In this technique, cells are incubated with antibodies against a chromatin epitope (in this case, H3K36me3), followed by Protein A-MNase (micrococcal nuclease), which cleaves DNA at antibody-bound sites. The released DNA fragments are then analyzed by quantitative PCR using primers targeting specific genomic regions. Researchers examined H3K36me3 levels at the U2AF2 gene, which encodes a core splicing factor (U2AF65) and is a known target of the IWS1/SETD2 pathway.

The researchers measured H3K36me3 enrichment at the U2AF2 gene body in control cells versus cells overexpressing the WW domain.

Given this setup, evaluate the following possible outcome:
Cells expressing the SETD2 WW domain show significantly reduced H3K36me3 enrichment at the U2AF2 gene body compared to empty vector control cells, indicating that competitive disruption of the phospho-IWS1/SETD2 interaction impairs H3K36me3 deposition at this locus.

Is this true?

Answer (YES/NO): YES